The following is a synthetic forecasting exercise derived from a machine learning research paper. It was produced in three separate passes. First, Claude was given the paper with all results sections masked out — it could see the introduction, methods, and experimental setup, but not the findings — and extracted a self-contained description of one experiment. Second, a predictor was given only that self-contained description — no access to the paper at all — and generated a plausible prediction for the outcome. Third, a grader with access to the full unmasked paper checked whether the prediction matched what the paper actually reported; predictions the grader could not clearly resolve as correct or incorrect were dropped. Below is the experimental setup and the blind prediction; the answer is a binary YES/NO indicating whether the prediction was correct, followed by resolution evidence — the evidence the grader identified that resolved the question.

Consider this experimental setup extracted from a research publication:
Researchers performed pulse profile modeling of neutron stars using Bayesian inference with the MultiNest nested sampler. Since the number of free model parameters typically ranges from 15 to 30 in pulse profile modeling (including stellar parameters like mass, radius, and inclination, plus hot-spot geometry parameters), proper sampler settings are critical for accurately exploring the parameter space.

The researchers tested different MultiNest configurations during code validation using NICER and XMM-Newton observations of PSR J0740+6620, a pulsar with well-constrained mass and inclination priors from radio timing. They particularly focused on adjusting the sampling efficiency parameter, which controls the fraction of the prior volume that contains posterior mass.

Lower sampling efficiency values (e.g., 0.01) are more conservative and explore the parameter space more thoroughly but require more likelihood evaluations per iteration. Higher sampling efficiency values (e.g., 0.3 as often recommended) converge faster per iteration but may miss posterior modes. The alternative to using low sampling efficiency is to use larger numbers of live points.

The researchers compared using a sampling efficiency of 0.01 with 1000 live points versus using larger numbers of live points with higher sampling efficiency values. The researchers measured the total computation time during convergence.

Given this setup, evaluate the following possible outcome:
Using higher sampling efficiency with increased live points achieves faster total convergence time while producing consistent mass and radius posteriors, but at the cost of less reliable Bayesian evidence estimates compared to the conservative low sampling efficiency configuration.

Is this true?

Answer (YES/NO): NO